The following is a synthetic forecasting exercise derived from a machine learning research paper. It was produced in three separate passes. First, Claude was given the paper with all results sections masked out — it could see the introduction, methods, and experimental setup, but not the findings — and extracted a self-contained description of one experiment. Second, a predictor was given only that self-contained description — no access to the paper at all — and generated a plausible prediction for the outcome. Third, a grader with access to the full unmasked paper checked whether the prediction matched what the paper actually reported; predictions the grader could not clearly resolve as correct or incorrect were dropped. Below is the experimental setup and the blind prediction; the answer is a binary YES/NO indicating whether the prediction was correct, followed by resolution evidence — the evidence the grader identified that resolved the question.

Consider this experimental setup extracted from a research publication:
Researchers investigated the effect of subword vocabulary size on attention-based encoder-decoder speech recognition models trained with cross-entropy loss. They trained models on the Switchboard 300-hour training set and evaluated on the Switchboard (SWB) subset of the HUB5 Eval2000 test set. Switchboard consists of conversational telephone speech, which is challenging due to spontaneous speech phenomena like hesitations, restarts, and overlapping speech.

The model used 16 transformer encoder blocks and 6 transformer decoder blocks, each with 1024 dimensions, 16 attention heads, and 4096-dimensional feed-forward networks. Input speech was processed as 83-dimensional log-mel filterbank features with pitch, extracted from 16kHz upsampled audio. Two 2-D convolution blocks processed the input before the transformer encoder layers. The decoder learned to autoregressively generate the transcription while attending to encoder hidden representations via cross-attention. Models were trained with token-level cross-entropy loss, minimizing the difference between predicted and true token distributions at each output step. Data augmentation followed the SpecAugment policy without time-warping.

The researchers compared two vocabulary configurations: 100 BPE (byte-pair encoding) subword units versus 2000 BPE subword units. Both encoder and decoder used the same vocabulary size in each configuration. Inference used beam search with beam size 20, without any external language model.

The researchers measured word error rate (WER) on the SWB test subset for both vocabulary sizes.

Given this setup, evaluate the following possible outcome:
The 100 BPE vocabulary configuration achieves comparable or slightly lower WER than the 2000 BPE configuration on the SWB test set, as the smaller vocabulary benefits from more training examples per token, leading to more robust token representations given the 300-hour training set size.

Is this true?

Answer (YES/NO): NO